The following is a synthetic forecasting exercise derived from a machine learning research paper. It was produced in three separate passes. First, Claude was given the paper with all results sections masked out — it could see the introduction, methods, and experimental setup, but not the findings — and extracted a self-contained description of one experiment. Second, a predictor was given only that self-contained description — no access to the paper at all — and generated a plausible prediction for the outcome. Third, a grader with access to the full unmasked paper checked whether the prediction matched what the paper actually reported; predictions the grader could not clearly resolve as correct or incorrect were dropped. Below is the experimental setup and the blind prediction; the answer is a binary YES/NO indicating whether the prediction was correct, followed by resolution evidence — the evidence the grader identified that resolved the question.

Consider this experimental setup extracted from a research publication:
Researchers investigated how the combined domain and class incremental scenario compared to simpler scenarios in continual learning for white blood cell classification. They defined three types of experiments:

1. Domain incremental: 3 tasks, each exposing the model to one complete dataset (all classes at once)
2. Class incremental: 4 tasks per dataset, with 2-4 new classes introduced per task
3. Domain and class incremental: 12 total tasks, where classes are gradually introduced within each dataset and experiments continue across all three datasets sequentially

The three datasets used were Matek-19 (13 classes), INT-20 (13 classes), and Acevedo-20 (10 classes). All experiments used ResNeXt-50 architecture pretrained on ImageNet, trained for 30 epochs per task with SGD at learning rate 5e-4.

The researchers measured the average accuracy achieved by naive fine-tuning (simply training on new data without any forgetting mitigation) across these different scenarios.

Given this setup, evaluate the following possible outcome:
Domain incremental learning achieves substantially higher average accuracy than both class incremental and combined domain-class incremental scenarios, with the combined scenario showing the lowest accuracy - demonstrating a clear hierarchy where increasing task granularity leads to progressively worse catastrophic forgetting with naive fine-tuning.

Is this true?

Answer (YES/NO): YES